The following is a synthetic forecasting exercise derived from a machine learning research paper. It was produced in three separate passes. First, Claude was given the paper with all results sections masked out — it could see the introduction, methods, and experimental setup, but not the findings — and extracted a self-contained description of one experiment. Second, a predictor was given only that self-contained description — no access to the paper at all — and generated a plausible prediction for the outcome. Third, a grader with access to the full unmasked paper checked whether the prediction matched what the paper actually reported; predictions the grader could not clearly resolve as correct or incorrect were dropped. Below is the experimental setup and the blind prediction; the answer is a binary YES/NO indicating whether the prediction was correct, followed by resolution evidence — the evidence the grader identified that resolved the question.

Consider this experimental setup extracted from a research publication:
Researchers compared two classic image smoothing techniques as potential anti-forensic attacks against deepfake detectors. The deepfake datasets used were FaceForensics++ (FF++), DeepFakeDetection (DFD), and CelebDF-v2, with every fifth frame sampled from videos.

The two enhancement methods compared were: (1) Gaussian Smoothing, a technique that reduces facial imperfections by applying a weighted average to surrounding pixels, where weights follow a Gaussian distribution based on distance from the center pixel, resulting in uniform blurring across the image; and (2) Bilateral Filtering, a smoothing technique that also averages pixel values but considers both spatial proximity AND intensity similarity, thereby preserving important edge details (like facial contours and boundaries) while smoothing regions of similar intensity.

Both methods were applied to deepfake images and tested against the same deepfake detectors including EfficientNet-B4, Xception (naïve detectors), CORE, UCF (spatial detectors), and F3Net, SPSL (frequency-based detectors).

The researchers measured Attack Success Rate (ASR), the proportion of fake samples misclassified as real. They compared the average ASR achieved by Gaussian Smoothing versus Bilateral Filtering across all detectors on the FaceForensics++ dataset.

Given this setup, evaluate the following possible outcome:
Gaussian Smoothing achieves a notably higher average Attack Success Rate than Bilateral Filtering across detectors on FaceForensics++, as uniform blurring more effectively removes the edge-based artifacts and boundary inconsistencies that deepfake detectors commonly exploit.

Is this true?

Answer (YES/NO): NO